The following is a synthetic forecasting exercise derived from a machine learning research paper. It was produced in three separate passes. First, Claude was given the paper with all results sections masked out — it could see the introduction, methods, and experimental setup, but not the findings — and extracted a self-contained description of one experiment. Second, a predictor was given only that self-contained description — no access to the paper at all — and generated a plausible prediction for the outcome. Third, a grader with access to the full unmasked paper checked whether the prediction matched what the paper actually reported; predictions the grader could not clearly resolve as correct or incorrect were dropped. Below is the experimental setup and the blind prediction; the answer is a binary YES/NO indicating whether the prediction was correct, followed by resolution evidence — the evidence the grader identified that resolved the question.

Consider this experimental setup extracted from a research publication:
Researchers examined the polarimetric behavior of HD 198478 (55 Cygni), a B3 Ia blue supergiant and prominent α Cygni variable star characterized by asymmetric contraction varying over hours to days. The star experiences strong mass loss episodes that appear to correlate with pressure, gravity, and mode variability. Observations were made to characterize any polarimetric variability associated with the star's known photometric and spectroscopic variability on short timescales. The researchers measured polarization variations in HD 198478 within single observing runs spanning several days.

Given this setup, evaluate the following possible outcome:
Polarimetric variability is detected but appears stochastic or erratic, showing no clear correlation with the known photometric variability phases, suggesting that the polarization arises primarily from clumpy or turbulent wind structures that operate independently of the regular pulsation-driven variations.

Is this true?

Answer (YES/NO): YES